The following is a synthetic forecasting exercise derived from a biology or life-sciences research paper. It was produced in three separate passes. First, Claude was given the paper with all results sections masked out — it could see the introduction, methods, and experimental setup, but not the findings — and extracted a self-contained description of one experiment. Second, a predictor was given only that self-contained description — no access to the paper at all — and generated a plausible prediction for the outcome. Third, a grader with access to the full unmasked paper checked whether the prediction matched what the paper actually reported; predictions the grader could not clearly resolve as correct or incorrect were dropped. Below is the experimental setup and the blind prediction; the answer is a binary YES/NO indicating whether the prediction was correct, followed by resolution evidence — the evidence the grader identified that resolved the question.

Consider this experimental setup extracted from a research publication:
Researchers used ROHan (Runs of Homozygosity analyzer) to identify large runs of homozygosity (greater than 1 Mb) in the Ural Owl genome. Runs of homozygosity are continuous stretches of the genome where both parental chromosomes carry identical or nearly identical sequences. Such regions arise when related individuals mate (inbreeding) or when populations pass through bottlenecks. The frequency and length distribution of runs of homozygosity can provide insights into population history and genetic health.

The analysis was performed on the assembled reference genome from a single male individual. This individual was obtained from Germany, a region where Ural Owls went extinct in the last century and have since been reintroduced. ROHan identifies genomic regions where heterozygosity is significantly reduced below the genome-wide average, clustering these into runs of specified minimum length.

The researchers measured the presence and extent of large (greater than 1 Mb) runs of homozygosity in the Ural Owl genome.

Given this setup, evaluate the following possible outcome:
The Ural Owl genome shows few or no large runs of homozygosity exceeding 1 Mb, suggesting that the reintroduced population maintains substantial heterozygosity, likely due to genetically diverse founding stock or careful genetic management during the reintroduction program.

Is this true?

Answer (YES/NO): YES